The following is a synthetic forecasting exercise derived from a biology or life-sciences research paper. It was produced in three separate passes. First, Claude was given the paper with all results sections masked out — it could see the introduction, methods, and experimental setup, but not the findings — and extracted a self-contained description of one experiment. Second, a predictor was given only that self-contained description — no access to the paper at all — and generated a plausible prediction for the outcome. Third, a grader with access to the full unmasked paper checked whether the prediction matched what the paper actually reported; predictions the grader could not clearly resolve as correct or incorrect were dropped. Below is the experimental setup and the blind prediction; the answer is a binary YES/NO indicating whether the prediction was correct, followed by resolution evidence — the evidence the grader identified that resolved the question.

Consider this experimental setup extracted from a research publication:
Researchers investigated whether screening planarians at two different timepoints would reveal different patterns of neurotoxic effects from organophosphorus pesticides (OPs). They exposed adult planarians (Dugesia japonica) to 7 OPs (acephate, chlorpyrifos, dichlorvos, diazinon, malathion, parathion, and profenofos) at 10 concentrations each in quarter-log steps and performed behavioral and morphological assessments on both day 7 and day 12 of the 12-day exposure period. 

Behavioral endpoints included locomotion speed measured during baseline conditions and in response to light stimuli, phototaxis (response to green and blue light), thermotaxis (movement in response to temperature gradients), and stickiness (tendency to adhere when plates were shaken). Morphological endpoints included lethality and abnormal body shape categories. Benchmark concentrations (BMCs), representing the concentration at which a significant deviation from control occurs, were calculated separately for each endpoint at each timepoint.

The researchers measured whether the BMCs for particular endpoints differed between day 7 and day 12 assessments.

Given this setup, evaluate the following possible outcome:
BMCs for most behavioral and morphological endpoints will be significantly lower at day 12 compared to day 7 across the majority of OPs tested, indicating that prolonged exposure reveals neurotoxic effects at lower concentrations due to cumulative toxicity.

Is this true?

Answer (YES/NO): NO